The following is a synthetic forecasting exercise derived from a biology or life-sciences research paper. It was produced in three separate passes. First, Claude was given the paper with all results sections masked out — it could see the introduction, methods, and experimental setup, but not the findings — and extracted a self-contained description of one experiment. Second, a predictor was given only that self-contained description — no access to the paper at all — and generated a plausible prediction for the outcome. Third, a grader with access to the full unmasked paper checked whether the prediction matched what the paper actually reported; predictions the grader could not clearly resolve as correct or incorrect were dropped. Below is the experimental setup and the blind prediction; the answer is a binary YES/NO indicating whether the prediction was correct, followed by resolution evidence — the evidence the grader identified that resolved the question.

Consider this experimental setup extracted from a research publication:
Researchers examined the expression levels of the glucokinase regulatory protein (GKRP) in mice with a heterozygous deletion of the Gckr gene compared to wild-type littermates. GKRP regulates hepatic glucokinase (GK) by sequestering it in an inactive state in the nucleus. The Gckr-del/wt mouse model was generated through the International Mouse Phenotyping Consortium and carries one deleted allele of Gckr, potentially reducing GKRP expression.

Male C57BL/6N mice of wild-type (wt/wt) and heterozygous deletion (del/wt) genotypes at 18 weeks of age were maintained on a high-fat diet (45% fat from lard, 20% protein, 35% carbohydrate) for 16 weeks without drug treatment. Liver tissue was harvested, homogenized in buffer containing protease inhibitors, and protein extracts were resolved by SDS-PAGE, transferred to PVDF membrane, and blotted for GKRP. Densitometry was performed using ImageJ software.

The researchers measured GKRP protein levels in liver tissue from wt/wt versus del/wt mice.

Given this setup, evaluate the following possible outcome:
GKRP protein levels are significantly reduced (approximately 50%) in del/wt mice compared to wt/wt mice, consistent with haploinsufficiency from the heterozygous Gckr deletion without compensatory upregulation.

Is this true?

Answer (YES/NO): NO